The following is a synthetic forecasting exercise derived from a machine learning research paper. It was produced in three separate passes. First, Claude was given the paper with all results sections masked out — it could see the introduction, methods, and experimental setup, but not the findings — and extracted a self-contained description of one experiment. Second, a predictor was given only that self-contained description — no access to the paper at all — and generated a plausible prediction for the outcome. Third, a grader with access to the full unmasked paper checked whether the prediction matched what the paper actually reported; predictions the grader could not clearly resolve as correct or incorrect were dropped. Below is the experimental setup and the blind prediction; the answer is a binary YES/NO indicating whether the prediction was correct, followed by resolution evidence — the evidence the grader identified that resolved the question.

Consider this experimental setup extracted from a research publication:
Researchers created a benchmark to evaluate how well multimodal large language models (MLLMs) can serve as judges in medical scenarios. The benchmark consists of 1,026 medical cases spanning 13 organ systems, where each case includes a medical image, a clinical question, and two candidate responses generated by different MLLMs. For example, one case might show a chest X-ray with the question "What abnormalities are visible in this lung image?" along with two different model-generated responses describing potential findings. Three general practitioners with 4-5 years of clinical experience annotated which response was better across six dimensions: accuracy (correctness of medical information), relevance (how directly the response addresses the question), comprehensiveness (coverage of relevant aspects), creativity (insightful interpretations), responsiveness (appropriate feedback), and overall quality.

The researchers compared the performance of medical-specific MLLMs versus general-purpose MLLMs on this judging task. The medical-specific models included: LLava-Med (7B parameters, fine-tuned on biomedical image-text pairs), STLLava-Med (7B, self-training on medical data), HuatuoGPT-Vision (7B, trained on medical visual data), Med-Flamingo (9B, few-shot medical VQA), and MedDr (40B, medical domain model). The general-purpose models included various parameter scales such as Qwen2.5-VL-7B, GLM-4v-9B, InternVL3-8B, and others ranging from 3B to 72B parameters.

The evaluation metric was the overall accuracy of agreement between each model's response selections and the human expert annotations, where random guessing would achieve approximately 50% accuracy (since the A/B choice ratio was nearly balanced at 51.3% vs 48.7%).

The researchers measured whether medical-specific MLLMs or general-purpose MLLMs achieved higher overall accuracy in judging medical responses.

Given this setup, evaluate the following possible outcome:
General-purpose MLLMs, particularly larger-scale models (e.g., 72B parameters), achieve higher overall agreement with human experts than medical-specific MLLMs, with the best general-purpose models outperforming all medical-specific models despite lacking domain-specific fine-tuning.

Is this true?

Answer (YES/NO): YES